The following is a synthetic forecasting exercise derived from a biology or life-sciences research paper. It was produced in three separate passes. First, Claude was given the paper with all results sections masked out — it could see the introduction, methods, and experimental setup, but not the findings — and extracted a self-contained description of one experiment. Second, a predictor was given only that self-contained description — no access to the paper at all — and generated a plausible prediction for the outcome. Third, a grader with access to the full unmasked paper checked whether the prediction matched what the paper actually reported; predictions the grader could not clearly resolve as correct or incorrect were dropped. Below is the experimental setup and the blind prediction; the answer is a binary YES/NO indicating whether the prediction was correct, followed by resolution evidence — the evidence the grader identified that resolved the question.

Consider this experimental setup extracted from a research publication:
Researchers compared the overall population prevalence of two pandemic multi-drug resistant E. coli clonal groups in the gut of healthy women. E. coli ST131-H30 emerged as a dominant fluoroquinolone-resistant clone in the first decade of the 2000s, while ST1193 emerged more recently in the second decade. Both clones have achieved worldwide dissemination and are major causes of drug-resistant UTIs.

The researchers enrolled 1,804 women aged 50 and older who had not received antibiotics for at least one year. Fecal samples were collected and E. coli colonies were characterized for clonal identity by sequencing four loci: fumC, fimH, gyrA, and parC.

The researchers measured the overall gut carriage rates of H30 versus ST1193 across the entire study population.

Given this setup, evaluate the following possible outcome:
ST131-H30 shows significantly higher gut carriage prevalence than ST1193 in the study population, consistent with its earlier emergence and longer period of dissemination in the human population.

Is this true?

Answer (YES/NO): NO